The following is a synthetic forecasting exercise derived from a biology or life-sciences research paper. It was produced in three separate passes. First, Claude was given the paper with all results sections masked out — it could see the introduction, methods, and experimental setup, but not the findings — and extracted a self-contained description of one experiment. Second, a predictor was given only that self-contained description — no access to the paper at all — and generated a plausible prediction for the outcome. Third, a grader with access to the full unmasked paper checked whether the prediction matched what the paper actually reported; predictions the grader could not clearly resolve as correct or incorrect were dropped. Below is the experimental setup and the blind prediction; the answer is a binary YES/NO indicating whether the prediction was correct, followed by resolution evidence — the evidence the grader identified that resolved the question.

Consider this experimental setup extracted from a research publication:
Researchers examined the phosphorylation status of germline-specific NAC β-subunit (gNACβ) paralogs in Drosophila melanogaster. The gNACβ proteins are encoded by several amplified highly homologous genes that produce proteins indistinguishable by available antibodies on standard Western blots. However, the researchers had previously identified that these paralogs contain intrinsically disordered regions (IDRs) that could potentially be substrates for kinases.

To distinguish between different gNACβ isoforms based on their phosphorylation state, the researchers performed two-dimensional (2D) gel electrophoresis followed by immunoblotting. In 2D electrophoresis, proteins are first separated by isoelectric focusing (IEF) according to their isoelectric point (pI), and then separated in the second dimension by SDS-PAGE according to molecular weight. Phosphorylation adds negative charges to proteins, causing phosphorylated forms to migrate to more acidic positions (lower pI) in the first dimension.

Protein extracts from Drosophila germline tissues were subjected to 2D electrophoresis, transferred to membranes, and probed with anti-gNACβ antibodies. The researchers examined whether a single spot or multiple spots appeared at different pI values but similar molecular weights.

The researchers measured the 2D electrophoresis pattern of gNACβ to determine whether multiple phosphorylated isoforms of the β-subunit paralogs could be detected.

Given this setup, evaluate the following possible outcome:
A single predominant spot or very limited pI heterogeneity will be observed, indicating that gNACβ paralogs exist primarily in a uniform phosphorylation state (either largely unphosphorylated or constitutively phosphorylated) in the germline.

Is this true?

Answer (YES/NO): NO